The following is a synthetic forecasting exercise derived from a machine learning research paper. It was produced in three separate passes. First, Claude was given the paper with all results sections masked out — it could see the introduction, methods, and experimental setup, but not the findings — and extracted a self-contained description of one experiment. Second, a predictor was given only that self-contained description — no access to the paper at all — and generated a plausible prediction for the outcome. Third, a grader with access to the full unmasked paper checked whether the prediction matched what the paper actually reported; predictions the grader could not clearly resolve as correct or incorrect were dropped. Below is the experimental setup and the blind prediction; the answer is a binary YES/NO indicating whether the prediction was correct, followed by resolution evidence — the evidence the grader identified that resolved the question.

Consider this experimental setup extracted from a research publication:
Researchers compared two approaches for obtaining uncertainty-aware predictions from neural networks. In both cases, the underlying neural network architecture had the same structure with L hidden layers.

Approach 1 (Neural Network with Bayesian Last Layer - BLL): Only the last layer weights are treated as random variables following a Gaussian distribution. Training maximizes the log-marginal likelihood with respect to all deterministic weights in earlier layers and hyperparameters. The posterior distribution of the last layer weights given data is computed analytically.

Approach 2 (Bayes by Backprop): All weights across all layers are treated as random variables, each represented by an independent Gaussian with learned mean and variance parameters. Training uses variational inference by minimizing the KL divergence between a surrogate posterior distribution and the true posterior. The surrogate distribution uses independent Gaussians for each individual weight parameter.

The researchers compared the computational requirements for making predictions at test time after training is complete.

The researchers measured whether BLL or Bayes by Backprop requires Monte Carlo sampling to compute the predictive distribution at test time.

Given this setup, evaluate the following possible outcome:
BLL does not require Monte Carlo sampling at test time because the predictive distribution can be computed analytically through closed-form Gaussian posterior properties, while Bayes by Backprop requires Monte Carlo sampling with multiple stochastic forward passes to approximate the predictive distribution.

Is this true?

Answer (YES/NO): YES